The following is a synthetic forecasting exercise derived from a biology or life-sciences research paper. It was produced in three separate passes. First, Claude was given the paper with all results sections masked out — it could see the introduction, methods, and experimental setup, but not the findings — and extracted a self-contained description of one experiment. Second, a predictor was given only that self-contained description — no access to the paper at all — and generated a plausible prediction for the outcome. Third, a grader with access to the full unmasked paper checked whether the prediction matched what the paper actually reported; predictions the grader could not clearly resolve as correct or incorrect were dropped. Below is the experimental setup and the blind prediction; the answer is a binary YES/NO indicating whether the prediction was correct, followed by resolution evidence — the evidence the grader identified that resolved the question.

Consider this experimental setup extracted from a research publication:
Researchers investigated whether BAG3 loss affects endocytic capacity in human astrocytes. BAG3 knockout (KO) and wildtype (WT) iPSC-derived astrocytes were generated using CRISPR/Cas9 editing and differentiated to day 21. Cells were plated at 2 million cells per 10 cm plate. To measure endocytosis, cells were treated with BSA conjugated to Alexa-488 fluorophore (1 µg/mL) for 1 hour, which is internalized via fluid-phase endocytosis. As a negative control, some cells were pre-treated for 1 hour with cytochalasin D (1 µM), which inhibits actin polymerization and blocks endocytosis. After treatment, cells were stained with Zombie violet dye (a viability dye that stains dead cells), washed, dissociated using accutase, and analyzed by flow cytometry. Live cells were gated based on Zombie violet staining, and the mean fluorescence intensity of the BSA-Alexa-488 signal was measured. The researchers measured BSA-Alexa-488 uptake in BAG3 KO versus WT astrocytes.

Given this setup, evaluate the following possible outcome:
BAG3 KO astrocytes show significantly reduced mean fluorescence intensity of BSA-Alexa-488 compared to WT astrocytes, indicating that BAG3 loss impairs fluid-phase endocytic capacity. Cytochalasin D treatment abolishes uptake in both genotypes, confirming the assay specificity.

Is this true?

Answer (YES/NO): NO